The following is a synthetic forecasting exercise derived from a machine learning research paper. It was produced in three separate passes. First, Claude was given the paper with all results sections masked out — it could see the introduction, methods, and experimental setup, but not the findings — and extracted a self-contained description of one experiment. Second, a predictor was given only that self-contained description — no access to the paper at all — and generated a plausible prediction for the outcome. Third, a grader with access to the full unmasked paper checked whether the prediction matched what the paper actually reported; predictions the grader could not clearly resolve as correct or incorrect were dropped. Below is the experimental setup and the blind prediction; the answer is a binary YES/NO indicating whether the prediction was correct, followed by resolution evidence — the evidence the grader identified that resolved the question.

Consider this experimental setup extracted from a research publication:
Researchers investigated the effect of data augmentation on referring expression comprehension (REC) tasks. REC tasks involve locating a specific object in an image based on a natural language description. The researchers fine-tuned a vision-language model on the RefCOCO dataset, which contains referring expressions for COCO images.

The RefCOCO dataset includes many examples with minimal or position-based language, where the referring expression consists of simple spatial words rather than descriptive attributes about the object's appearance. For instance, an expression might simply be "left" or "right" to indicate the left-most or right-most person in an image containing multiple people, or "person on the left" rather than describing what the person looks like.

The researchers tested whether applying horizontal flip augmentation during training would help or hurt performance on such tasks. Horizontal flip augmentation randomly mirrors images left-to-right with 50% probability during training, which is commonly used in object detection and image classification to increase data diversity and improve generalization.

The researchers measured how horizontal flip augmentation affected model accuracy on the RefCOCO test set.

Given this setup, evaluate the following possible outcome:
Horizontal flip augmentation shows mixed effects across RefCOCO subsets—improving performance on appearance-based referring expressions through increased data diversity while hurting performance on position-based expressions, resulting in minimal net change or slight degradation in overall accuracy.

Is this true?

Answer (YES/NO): NO